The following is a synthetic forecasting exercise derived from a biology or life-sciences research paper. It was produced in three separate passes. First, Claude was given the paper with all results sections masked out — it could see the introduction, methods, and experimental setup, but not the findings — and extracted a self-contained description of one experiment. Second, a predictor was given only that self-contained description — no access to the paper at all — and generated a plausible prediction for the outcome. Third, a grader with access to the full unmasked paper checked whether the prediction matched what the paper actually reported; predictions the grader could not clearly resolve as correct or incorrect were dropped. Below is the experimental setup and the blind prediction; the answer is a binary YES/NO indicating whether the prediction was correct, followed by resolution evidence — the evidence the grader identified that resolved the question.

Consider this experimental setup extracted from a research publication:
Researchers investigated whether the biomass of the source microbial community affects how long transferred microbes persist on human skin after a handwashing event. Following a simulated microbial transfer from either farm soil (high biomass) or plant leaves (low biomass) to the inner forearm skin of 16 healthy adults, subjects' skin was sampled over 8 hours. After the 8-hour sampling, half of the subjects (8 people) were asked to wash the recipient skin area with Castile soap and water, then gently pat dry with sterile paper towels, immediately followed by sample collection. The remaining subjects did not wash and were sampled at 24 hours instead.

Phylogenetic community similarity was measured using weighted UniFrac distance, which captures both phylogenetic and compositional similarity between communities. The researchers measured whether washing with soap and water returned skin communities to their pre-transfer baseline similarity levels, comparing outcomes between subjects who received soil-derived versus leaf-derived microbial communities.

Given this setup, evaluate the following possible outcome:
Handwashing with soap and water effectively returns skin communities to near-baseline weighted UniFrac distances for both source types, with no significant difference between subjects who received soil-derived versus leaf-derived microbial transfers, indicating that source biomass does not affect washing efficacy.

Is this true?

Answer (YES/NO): NO